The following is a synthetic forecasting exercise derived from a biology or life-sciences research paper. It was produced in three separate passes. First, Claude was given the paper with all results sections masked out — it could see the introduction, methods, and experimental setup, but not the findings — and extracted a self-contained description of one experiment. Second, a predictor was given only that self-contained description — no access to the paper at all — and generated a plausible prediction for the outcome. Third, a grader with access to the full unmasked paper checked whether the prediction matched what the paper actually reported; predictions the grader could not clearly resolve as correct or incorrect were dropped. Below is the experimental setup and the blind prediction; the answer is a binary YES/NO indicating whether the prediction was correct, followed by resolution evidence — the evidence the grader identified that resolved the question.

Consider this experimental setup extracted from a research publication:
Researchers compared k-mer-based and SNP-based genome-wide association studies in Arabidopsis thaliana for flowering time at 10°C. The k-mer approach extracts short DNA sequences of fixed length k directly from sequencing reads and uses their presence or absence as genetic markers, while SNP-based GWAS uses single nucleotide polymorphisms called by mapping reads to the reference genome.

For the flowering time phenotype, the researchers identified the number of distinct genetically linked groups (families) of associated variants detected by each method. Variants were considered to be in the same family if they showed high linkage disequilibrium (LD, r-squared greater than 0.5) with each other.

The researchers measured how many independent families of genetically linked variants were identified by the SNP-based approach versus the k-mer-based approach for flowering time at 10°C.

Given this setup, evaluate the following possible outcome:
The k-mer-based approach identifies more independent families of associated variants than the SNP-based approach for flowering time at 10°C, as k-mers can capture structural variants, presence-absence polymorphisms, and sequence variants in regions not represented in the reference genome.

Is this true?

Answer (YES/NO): NO